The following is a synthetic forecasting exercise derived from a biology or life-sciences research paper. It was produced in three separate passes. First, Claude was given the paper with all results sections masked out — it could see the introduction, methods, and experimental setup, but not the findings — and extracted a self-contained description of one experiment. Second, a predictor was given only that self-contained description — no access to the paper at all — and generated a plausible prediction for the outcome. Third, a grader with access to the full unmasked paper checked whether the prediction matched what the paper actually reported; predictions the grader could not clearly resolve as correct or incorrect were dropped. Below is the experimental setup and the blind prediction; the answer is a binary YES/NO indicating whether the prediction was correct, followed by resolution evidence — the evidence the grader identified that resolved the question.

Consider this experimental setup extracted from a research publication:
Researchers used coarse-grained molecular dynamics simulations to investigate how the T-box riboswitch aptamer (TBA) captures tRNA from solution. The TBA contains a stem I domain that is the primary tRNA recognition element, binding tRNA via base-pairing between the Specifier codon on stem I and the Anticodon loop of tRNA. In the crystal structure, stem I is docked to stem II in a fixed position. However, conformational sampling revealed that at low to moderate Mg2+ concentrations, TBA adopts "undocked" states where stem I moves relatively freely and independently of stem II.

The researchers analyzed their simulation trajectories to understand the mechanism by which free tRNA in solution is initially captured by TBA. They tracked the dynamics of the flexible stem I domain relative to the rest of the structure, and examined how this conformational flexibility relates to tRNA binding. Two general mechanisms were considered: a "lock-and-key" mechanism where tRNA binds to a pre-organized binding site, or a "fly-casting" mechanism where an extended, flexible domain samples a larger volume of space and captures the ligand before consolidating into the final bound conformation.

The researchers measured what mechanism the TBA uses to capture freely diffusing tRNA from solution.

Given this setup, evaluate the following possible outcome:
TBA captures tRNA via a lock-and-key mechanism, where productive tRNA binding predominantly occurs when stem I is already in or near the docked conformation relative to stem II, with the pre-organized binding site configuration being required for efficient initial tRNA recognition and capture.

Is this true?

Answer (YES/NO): NO